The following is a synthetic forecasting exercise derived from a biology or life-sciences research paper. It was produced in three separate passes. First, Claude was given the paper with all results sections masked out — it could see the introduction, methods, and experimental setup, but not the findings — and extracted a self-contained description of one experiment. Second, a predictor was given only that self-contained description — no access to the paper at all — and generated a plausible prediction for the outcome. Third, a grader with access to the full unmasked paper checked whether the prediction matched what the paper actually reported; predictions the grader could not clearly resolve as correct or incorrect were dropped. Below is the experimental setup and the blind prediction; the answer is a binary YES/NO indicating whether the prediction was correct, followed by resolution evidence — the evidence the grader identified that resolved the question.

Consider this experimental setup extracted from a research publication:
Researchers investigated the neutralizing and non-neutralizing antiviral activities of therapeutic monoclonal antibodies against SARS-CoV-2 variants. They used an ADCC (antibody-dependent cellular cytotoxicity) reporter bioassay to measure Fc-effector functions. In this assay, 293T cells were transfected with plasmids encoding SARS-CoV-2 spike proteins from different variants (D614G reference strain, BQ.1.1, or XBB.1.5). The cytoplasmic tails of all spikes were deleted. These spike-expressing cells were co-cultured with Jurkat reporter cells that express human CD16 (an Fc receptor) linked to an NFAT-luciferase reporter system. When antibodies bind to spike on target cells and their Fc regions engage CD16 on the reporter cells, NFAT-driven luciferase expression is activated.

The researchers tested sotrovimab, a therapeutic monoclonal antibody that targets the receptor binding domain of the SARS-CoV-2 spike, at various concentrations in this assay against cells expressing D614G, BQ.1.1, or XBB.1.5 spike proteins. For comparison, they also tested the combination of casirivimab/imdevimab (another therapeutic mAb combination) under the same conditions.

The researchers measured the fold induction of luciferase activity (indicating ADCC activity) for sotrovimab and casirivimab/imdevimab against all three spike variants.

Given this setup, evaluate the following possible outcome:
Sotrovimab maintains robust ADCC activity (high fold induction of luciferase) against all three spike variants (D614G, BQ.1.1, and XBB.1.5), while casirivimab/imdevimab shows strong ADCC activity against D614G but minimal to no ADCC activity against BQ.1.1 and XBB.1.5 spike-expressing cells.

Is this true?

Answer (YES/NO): YES